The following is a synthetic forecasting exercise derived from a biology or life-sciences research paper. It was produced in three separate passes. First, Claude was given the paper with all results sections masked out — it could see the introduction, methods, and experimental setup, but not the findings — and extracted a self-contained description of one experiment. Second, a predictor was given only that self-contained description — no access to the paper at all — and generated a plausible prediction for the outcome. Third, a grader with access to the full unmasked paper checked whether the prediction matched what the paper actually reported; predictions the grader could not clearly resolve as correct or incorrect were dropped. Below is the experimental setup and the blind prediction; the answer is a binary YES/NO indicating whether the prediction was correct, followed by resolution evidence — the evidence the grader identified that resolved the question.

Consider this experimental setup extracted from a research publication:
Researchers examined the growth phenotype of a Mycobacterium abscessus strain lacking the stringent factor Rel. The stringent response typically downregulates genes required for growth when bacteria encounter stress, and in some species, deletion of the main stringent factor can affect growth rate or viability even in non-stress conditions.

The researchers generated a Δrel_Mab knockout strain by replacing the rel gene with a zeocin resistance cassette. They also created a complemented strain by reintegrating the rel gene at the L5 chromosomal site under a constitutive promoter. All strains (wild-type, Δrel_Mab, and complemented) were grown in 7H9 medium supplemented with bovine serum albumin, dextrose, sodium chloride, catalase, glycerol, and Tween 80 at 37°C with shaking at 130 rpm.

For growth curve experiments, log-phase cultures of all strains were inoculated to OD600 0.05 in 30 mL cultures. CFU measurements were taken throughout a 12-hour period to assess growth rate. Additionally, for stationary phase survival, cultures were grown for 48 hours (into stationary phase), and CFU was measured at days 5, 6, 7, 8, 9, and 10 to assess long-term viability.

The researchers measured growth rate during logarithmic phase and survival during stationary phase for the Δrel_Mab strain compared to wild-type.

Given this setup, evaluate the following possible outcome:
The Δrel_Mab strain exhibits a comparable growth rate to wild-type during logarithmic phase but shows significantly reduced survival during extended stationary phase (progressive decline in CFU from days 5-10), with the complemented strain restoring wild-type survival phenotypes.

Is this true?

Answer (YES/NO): NO